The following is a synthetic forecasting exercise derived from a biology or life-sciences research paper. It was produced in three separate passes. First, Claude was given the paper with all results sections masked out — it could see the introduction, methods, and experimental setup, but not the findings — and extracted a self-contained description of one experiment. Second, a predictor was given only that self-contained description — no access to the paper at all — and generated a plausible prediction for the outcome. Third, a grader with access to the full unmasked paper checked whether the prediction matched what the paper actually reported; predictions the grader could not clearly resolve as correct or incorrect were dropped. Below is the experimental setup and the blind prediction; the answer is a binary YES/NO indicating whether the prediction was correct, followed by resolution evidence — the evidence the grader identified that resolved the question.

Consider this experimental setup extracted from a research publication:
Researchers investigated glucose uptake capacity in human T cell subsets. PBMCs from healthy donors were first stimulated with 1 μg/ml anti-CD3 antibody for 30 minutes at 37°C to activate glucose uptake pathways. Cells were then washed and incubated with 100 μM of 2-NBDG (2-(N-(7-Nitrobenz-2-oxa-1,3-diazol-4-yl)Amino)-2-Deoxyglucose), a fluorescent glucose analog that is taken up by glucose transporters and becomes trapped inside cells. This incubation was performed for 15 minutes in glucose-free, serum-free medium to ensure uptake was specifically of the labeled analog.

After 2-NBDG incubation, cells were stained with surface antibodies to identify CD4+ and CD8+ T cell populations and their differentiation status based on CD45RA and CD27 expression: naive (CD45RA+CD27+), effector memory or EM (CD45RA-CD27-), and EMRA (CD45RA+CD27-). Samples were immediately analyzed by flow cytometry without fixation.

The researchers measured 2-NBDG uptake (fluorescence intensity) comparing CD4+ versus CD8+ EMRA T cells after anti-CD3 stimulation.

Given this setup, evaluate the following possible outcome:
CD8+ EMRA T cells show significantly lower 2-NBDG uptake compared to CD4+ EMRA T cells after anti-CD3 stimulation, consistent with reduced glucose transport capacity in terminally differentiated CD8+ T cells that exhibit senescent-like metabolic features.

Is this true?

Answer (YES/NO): YES